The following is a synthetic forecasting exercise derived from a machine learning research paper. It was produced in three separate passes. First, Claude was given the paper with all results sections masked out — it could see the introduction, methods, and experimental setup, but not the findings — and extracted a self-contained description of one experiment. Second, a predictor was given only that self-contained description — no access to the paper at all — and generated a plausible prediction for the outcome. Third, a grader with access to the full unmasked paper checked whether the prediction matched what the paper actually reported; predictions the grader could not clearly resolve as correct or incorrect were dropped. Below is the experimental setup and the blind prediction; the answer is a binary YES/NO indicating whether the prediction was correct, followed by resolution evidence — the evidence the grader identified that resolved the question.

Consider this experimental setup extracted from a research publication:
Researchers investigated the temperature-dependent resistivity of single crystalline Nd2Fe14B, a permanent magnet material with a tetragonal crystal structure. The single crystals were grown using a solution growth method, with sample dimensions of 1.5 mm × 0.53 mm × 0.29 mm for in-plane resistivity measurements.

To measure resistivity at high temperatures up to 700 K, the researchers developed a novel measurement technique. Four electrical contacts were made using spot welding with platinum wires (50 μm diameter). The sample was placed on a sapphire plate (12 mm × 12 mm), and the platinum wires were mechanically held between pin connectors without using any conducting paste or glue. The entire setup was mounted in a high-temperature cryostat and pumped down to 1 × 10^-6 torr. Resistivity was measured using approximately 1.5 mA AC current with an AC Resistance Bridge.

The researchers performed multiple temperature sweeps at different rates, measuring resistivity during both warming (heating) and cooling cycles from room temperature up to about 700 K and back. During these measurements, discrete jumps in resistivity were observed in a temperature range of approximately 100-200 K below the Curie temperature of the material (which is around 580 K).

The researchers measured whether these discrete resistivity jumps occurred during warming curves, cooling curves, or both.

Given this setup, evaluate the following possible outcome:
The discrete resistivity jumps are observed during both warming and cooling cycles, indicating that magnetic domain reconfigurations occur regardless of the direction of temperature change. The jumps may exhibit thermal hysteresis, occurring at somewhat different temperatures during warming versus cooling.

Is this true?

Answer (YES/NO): NO